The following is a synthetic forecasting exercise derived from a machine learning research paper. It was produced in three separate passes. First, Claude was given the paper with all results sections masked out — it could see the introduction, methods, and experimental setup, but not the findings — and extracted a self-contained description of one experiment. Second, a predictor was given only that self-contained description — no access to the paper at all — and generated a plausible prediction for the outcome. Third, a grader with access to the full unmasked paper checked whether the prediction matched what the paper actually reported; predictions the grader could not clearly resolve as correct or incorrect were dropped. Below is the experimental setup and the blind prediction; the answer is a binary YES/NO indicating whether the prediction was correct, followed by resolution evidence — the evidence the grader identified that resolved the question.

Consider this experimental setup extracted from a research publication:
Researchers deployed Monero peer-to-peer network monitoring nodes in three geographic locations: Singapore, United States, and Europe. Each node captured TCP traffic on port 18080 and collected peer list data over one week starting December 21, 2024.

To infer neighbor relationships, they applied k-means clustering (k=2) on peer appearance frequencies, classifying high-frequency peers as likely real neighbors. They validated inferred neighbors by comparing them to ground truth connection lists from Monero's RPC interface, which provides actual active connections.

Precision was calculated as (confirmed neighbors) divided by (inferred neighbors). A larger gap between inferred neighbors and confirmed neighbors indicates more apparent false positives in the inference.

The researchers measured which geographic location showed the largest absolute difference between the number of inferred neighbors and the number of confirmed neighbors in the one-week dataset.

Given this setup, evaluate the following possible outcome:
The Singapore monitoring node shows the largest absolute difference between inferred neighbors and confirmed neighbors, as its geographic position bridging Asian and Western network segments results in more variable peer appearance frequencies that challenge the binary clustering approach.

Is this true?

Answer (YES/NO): NO